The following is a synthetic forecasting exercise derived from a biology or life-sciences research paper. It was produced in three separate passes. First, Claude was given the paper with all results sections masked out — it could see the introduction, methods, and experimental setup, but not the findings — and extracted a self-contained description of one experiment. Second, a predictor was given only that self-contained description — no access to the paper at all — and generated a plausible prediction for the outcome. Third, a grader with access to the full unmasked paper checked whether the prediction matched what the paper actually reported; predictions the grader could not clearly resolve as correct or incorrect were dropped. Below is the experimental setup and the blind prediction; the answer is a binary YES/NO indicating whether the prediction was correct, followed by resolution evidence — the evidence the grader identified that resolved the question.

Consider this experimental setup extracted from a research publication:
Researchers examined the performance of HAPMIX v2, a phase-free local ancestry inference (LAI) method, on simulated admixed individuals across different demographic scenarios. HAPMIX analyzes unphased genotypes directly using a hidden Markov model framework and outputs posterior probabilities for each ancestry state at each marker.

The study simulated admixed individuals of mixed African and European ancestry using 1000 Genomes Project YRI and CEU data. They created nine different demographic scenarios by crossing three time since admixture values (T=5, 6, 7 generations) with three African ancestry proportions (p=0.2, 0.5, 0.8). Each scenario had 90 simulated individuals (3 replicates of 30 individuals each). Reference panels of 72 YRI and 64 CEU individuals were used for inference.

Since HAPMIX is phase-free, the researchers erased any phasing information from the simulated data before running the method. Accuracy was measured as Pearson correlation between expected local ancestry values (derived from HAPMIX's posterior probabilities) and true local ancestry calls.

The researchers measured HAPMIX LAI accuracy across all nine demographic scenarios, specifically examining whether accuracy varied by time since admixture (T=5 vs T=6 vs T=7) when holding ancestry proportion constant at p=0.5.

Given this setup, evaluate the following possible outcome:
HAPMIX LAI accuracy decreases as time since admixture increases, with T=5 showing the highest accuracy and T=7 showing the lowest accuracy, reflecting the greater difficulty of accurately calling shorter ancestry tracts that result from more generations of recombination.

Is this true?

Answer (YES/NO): YES